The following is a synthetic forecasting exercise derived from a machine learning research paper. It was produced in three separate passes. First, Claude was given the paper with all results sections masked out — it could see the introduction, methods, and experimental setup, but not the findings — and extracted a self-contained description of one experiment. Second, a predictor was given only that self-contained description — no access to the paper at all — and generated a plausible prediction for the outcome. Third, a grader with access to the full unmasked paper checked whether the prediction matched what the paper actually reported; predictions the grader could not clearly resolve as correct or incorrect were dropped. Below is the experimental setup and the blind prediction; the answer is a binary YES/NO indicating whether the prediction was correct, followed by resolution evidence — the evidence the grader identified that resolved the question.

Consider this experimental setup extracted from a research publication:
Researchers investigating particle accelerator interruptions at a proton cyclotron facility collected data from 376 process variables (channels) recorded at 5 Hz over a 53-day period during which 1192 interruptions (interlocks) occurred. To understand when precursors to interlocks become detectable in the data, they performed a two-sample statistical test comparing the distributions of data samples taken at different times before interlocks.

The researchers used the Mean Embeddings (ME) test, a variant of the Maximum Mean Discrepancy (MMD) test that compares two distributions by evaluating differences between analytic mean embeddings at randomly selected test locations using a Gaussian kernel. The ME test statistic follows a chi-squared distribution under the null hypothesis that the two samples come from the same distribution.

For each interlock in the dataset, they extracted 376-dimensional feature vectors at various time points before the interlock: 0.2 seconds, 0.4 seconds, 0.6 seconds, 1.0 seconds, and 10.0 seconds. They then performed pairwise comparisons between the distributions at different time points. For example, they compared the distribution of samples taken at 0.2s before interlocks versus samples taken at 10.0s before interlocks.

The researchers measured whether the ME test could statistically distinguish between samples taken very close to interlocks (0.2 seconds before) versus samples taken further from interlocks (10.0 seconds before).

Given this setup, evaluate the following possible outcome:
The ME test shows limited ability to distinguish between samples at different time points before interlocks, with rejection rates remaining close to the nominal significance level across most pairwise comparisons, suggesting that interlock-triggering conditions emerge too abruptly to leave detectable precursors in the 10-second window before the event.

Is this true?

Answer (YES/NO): NO